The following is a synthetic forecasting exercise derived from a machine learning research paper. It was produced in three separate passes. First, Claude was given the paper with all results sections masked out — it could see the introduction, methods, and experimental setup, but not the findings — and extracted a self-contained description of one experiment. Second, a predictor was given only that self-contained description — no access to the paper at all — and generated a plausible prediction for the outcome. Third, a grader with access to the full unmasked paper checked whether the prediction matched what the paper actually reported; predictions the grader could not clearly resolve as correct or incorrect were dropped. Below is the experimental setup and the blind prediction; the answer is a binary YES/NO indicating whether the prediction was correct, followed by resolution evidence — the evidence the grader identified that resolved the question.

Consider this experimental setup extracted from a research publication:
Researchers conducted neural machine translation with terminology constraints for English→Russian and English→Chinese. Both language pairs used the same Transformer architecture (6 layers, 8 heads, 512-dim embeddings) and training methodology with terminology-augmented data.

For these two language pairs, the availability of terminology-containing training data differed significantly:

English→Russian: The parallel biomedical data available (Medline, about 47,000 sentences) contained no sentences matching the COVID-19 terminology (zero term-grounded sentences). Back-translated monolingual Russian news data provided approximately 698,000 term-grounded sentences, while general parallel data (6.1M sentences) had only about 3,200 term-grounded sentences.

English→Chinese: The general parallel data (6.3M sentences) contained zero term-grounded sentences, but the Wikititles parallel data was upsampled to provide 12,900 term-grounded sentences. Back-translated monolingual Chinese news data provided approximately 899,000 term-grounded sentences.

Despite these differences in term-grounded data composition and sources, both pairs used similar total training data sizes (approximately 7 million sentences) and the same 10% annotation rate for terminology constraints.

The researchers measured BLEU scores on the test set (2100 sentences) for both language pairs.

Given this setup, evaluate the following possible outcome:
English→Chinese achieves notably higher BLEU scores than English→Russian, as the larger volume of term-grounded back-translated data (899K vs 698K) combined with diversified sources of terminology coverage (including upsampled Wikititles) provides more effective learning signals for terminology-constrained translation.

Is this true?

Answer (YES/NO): NO